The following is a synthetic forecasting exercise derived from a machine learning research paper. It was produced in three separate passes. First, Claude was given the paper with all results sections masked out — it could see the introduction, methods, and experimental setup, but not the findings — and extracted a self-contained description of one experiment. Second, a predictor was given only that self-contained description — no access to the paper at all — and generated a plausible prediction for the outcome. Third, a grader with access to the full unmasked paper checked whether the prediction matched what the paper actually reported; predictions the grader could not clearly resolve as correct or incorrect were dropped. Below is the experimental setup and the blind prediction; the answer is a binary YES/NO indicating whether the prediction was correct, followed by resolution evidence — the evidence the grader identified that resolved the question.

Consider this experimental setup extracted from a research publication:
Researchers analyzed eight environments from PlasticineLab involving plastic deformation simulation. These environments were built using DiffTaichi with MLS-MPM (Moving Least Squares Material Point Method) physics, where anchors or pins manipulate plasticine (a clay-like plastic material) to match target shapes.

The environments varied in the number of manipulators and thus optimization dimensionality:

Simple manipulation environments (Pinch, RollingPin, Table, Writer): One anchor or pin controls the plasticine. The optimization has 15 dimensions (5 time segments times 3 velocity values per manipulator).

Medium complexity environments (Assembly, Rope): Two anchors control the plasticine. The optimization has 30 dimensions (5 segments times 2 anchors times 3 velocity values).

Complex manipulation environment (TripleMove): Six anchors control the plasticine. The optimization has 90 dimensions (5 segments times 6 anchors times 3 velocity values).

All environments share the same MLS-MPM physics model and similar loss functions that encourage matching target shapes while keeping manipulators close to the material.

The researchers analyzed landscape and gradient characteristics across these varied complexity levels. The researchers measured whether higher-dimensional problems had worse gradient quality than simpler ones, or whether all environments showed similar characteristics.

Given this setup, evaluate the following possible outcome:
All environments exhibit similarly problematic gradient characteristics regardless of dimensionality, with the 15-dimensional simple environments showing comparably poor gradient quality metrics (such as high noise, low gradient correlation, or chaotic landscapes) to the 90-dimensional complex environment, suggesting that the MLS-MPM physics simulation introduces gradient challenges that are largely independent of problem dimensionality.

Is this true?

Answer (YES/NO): NO